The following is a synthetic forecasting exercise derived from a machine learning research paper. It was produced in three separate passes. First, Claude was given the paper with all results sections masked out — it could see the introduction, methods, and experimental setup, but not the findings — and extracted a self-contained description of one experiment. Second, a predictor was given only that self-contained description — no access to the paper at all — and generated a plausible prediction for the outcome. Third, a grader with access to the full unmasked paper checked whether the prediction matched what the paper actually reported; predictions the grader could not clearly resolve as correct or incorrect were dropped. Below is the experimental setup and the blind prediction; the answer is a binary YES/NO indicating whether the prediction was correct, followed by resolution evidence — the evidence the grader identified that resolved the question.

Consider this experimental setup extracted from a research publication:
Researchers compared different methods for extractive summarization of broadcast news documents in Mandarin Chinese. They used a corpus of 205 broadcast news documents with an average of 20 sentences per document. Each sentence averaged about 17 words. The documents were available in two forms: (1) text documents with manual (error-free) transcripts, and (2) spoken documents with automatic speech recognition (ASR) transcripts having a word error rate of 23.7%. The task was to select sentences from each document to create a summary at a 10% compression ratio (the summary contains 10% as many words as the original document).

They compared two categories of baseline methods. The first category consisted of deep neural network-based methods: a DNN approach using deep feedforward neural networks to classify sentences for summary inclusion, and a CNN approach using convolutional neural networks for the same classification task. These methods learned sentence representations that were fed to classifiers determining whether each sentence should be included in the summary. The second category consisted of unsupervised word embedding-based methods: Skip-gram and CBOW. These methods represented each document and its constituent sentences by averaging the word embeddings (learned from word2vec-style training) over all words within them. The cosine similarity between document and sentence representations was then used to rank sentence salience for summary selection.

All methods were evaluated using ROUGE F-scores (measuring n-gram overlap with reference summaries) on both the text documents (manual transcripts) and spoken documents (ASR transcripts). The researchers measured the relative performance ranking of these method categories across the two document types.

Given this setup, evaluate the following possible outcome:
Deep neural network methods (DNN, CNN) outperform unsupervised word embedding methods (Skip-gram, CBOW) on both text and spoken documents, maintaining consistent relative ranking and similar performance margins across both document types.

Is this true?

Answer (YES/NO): NO